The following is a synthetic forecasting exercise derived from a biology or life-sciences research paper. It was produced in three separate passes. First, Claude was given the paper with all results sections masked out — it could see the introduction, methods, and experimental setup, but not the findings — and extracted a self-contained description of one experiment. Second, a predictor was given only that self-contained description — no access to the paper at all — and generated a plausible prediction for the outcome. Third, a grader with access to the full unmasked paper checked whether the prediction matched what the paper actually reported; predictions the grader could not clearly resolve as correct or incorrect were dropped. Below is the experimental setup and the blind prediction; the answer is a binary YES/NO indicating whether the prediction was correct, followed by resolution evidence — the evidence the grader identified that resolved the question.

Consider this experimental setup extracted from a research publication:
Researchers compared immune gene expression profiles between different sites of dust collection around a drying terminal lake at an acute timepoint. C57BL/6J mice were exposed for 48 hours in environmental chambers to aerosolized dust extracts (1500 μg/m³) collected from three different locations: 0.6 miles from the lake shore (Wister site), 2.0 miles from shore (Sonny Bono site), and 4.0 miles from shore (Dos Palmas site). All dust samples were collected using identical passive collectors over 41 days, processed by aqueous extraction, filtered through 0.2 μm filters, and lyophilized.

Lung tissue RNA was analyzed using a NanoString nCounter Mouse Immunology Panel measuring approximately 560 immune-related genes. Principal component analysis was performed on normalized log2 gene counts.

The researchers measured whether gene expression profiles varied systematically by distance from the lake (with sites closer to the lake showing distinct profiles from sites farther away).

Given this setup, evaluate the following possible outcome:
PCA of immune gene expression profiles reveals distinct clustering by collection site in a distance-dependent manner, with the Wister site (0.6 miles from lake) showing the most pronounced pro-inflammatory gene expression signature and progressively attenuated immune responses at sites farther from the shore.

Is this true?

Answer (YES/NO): NO